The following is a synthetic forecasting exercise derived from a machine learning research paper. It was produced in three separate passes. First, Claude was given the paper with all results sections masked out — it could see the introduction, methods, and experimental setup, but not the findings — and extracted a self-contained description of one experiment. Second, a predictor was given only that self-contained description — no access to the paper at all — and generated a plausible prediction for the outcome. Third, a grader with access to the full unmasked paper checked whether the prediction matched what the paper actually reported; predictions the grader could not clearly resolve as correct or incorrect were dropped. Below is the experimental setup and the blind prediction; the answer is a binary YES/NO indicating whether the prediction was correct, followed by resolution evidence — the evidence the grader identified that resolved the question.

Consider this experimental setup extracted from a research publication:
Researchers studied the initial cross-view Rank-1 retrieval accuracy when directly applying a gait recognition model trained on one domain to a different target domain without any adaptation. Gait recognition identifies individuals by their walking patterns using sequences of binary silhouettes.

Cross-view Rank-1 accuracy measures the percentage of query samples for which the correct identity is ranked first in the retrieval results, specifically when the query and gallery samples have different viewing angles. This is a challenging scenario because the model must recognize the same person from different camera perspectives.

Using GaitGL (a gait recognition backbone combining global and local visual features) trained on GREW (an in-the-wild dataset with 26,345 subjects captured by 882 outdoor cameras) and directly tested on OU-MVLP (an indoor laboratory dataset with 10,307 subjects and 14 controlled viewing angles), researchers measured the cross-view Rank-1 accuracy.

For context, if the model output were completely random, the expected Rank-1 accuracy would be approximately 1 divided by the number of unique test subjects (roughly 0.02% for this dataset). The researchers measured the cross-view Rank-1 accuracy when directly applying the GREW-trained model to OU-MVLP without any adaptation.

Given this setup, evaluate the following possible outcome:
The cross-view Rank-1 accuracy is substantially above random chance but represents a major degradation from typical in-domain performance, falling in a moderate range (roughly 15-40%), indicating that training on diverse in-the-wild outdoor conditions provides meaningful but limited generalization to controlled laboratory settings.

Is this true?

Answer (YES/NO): YES